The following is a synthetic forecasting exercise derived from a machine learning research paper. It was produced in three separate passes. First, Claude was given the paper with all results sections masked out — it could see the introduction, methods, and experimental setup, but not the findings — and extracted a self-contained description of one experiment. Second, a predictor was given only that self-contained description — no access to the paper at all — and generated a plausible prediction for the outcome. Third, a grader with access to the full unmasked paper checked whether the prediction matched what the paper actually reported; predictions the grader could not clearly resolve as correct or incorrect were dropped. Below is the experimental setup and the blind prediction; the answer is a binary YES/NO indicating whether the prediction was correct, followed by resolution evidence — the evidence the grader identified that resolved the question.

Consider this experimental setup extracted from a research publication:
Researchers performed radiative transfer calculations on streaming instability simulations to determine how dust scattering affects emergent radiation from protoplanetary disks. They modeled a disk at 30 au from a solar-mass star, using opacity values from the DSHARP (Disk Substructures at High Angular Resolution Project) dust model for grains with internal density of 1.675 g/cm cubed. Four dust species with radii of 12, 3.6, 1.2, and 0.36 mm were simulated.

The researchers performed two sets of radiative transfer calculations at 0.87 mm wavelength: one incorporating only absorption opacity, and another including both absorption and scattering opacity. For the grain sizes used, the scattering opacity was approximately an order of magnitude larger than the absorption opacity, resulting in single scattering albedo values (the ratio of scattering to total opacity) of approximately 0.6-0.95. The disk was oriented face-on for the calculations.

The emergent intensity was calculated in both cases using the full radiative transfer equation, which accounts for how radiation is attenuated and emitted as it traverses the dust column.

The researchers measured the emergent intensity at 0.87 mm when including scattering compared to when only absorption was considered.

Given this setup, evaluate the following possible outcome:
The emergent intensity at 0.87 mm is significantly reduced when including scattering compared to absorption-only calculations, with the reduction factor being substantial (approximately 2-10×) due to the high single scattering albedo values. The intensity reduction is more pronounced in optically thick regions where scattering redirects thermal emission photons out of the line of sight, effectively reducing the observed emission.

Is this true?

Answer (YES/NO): NO